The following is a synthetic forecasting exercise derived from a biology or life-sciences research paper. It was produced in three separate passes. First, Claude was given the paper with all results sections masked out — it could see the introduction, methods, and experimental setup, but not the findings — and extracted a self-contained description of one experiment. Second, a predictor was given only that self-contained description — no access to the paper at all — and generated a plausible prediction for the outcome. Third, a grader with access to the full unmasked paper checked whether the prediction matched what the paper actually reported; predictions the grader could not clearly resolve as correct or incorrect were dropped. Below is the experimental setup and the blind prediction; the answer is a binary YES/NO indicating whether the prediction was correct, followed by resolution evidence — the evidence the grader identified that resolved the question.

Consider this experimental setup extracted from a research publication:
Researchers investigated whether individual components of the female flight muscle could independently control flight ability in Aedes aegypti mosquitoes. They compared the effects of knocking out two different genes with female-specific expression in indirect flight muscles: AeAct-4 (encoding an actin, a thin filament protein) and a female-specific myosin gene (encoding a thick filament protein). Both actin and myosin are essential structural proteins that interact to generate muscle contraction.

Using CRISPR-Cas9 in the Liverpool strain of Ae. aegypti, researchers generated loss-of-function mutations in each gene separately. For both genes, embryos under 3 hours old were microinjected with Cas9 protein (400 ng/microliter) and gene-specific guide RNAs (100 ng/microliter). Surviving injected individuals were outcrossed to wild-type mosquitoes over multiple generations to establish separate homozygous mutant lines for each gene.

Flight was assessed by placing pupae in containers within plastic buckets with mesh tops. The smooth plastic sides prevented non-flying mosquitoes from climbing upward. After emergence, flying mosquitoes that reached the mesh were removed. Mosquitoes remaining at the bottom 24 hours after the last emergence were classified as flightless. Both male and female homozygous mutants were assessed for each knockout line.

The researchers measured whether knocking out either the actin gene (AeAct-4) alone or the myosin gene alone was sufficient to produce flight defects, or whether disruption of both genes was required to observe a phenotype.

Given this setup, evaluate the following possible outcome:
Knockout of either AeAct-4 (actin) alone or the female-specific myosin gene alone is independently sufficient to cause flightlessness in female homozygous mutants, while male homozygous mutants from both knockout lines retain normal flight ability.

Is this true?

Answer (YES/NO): YES